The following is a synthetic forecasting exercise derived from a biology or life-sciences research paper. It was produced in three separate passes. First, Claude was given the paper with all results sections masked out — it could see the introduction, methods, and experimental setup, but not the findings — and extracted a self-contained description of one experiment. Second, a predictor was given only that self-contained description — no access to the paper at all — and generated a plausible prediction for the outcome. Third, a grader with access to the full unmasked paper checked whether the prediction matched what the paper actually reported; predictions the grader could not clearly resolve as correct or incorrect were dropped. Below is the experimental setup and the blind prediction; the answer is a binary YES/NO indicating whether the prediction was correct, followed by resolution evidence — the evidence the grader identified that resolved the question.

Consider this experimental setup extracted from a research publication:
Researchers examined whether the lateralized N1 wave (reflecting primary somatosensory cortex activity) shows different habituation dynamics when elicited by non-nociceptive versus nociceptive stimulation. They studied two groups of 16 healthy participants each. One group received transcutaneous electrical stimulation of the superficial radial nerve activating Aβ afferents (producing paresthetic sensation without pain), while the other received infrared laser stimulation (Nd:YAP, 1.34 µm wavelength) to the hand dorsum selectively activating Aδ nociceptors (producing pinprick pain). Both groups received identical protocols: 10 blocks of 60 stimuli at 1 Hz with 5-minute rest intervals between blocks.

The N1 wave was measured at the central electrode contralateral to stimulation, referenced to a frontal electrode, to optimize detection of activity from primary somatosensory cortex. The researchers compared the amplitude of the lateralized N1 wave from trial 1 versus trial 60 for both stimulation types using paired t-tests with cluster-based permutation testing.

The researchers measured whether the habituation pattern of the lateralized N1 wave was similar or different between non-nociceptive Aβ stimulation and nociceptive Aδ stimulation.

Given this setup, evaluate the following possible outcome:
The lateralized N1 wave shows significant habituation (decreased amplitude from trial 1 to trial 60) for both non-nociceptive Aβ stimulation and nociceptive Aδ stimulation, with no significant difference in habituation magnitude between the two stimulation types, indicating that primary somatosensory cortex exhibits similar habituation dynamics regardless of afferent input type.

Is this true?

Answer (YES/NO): NO